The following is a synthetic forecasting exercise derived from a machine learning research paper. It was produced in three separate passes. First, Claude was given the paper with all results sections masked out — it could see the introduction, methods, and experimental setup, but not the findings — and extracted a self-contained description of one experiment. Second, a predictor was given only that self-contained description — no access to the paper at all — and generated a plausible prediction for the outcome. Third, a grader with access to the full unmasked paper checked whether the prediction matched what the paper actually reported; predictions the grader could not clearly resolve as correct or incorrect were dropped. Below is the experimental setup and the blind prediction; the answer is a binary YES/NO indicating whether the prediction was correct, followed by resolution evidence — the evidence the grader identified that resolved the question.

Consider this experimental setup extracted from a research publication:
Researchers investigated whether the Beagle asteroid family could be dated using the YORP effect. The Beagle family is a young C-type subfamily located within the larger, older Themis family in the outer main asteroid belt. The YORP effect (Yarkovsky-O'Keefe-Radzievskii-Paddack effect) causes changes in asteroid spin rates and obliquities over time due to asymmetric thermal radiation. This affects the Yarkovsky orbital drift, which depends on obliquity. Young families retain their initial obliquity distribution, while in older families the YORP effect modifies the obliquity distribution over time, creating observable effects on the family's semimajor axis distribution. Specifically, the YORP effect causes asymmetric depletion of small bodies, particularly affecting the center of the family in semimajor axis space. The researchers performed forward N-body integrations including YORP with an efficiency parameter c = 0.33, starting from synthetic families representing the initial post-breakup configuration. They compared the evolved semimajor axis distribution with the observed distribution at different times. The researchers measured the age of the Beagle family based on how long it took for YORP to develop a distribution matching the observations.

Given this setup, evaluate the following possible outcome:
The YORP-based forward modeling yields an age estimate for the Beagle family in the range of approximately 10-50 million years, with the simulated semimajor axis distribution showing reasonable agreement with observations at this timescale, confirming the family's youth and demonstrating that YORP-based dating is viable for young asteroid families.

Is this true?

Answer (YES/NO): YES